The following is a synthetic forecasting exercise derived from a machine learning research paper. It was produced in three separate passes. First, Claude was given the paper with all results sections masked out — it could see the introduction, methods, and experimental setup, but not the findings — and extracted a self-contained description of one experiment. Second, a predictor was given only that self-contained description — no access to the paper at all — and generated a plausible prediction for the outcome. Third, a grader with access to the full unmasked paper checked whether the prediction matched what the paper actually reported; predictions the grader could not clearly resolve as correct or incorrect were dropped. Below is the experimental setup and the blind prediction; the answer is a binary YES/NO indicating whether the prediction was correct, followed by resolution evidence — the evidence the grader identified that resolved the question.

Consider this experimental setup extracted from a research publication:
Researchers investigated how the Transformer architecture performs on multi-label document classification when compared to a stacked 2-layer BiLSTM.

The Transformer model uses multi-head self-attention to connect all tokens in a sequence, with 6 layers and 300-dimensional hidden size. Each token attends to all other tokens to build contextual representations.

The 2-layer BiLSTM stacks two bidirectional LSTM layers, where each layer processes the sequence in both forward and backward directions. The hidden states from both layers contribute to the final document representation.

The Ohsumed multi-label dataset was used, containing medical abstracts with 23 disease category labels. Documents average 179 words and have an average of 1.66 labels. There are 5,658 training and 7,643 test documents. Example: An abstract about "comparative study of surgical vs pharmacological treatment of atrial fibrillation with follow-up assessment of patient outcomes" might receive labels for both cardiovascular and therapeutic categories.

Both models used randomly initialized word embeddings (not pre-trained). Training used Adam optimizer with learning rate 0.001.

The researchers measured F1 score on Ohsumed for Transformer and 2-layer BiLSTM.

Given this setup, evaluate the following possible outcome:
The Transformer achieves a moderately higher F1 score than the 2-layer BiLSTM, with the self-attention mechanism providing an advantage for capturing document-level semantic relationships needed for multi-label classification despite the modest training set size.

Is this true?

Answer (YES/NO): NO